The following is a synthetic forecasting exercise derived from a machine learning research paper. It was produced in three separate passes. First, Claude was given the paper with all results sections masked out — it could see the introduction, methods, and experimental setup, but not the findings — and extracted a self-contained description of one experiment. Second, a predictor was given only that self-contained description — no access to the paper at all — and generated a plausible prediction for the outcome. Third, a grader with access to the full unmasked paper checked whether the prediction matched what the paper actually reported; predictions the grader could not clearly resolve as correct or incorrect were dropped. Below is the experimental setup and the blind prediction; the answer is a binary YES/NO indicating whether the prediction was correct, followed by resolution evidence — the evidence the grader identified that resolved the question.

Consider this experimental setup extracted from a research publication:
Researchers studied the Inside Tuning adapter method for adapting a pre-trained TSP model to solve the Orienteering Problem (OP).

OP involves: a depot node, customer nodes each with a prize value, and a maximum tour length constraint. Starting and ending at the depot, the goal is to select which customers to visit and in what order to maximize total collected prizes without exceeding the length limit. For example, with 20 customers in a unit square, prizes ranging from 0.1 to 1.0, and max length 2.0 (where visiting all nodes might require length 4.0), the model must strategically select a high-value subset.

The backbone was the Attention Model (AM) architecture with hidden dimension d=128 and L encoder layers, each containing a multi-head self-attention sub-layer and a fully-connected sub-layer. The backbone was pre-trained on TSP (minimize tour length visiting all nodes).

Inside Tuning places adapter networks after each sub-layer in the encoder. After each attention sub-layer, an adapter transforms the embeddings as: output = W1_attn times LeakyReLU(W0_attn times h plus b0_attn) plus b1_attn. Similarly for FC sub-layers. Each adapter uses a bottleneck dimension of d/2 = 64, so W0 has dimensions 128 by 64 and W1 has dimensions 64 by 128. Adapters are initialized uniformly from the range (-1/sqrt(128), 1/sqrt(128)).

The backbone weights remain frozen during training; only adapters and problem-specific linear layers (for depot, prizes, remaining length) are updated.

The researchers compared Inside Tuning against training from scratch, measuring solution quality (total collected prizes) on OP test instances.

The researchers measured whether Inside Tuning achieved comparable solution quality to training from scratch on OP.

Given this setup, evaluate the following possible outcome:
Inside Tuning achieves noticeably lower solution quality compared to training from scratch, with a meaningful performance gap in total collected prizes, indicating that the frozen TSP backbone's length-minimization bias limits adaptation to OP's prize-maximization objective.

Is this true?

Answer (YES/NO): NO